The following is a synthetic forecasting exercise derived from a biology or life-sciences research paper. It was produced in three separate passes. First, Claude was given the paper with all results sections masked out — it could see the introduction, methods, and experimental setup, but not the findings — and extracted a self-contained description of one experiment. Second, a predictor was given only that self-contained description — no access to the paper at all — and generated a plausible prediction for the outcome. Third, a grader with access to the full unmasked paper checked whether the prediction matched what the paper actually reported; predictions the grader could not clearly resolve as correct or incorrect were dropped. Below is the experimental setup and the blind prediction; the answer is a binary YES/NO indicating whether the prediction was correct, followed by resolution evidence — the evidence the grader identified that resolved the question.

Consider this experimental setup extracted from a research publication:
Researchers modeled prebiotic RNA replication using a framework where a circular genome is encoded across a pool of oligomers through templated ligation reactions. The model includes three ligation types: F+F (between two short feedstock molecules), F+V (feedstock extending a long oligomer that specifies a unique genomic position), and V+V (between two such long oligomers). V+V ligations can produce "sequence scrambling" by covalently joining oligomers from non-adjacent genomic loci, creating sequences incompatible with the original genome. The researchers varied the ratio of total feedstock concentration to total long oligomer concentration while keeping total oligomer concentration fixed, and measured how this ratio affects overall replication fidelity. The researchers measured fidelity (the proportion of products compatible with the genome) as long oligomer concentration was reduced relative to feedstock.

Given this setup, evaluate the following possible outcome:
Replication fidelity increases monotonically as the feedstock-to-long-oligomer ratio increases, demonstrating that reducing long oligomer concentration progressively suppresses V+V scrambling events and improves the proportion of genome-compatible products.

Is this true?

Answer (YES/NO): YES